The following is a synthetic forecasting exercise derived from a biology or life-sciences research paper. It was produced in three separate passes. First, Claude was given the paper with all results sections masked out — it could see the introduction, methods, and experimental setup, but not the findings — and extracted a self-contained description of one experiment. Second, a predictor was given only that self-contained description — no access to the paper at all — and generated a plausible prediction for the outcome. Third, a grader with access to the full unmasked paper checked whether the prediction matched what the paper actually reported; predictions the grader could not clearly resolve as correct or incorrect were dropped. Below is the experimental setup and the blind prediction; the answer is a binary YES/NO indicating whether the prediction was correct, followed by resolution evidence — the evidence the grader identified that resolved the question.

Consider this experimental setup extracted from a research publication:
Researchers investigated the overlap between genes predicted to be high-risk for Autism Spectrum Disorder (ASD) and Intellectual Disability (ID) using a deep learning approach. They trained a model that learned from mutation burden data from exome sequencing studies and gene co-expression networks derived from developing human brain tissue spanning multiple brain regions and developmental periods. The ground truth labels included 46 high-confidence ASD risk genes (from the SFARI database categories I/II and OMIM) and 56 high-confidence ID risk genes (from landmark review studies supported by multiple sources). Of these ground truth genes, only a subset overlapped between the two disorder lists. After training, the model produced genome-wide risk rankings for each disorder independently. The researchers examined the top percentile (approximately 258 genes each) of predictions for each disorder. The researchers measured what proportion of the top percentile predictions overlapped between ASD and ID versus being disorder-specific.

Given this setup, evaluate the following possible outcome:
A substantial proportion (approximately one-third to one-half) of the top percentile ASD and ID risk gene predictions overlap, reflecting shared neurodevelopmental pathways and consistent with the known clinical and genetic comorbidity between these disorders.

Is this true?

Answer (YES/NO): NO